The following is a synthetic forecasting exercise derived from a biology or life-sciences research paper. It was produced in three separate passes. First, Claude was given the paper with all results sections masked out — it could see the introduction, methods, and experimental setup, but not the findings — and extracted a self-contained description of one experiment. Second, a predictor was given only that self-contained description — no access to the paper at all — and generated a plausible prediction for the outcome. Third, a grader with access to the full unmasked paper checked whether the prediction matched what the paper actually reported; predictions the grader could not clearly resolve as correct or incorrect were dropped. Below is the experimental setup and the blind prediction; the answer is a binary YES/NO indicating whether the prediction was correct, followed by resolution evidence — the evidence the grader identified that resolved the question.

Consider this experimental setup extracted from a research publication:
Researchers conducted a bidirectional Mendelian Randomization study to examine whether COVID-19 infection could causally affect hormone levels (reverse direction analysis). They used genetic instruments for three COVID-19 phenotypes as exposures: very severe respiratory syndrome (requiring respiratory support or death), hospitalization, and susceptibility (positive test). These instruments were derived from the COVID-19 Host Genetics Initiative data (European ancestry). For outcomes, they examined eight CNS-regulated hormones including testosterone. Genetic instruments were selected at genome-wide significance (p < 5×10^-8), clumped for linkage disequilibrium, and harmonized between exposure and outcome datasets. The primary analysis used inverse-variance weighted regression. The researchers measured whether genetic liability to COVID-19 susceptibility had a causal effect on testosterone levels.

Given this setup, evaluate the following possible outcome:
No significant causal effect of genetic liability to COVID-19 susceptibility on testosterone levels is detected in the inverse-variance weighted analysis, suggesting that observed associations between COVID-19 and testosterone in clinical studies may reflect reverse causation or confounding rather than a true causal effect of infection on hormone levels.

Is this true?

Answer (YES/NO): NO